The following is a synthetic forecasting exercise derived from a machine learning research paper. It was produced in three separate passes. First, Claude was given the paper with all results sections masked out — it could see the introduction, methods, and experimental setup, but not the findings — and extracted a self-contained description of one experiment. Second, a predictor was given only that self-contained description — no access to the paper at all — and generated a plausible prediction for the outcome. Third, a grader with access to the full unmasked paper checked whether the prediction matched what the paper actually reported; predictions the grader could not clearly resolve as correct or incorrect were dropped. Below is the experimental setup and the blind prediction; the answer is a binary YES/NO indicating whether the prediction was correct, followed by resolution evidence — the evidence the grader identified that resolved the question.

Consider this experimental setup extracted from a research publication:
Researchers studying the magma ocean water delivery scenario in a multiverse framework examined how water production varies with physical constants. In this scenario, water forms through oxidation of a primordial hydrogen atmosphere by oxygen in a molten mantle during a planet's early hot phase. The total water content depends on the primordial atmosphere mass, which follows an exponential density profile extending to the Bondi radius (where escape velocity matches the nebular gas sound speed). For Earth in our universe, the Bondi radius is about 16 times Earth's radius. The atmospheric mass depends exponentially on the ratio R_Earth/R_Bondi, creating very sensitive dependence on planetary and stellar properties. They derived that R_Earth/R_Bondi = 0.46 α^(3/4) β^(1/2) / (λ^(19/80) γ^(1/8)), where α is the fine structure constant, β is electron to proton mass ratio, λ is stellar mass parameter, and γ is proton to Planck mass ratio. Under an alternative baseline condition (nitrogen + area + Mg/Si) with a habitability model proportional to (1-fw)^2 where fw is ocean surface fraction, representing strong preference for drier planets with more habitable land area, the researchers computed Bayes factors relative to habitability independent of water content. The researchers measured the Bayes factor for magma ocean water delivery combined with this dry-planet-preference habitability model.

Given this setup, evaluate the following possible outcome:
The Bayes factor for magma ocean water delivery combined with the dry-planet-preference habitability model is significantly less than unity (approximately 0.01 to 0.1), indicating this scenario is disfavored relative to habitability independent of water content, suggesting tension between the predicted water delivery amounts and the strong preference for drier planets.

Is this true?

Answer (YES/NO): NO